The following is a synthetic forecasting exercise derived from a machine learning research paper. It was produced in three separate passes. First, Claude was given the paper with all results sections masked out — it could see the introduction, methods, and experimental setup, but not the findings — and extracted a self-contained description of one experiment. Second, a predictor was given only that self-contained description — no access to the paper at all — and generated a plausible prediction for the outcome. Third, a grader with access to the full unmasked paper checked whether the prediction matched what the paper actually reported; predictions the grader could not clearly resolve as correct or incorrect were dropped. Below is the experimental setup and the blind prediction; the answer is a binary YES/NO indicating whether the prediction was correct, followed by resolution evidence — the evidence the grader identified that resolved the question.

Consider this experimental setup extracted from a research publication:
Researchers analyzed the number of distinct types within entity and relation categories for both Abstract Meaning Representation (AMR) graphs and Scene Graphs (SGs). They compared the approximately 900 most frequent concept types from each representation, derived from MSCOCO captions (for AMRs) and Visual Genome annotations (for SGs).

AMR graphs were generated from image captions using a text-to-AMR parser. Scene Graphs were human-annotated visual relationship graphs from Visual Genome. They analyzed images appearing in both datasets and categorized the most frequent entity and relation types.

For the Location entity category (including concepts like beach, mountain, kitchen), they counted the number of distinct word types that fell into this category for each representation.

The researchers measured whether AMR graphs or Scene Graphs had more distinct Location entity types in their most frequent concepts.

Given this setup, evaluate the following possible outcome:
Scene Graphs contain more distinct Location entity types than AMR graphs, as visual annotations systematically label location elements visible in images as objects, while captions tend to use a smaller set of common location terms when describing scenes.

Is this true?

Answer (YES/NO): NO